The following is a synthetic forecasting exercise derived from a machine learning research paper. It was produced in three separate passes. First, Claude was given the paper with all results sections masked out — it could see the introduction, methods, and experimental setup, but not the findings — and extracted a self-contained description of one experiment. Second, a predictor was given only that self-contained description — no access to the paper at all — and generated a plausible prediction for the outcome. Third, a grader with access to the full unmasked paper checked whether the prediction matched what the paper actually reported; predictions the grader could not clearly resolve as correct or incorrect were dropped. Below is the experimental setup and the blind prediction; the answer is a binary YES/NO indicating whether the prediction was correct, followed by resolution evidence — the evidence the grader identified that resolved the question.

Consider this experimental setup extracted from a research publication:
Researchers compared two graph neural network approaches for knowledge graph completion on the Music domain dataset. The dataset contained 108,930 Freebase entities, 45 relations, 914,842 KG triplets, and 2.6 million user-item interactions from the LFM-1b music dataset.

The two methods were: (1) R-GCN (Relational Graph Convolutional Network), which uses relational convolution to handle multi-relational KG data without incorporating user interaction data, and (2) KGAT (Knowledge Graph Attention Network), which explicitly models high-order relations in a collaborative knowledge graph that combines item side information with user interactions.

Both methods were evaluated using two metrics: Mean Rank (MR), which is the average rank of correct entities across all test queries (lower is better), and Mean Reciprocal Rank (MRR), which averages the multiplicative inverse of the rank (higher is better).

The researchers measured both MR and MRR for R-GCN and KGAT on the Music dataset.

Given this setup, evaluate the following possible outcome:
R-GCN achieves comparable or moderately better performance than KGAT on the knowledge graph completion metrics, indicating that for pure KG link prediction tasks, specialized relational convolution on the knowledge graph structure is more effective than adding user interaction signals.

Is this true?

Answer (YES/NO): NO